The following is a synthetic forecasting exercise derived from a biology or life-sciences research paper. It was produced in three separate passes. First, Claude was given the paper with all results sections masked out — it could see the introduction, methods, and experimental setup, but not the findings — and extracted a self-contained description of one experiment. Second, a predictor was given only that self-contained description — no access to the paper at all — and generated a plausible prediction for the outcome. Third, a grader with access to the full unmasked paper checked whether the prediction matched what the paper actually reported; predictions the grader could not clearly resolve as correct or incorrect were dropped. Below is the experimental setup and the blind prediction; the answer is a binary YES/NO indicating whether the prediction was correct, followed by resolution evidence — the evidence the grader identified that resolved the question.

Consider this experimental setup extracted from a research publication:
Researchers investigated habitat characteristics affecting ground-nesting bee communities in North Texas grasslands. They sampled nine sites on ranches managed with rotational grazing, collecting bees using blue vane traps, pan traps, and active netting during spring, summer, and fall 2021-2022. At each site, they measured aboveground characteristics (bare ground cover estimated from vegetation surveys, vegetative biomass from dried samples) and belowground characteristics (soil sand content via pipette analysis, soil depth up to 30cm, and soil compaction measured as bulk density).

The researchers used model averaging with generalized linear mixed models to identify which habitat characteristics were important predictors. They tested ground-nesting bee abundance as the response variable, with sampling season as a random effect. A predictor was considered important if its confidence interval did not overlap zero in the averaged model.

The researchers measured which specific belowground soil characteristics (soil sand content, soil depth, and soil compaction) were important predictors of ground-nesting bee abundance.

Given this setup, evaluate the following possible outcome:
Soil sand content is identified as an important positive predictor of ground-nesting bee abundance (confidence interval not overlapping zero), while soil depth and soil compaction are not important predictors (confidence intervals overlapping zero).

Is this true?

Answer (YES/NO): NO